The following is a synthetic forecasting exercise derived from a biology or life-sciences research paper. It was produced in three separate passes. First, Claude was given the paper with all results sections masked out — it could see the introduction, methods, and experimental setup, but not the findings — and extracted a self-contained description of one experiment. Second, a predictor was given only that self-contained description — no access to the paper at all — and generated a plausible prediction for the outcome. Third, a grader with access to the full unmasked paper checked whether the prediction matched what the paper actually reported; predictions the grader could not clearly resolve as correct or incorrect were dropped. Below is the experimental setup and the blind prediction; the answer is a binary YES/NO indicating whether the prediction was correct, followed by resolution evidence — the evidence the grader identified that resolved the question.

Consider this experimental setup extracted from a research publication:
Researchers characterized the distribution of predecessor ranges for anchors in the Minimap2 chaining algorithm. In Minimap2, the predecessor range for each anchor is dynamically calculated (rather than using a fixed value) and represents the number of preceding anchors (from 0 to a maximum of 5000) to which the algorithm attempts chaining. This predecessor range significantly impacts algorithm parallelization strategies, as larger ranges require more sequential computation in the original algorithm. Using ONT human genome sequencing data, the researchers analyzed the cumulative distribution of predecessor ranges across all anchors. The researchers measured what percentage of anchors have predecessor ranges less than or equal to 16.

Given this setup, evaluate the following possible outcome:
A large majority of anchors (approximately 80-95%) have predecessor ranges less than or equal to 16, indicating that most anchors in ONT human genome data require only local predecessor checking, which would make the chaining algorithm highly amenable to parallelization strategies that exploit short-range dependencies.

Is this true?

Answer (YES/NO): YES